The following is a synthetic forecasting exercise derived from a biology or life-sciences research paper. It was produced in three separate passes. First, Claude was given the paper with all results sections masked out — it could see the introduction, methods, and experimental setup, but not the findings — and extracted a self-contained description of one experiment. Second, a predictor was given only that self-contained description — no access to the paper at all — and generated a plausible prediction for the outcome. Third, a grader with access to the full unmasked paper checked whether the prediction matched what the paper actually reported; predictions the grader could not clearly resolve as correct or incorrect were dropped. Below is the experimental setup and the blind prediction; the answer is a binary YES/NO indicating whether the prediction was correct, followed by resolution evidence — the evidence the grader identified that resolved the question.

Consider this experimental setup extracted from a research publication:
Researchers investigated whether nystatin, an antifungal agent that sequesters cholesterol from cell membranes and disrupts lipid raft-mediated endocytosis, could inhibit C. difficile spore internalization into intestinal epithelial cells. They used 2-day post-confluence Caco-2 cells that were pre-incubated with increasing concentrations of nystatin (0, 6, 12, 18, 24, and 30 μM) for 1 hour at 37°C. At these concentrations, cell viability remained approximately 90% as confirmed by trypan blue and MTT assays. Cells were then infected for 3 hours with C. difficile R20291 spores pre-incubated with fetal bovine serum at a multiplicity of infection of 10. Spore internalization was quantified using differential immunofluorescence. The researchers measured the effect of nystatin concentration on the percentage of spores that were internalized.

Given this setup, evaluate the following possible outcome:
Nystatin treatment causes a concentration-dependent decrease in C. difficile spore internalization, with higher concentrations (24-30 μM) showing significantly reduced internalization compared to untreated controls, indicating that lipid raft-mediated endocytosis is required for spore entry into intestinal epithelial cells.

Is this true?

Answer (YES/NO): YES